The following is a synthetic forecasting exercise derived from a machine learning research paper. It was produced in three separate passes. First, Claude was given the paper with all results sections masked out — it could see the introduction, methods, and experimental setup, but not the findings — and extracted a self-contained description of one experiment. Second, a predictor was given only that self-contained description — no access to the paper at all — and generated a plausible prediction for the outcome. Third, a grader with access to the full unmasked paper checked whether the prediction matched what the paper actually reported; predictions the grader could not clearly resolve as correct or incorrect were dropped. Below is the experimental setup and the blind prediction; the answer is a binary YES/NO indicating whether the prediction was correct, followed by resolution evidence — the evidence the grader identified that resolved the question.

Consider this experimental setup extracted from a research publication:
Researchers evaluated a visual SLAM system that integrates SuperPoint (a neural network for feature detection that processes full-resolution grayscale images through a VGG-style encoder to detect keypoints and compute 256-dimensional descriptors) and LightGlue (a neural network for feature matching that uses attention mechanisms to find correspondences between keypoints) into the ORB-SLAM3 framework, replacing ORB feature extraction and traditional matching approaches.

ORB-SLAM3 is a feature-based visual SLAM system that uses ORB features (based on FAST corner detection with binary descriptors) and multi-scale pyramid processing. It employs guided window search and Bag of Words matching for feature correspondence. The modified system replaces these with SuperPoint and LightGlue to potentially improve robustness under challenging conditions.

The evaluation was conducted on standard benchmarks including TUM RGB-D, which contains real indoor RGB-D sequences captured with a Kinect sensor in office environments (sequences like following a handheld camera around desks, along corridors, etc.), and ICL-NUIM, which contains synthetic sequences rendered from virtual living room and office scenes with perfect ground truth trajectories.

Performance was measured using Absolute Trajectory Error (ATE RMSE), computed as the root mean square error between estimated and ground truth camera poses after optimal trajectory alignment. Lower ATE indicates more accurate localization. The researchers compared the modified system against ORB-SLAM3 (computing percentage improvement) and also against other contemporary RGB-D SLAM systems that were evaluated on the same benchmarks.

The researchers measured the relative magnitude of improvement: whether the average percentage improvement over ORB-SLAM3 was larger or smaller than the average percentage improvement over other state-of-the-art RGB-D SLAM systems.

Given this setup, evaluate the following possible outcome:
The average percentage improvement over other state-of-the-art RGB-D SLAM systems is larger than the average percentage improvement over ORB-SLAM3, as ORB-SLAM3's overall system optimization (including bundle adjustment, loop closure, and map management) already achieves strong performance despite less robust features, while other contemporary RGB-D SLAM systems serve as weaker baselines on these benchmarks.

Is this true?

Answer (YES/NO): NO